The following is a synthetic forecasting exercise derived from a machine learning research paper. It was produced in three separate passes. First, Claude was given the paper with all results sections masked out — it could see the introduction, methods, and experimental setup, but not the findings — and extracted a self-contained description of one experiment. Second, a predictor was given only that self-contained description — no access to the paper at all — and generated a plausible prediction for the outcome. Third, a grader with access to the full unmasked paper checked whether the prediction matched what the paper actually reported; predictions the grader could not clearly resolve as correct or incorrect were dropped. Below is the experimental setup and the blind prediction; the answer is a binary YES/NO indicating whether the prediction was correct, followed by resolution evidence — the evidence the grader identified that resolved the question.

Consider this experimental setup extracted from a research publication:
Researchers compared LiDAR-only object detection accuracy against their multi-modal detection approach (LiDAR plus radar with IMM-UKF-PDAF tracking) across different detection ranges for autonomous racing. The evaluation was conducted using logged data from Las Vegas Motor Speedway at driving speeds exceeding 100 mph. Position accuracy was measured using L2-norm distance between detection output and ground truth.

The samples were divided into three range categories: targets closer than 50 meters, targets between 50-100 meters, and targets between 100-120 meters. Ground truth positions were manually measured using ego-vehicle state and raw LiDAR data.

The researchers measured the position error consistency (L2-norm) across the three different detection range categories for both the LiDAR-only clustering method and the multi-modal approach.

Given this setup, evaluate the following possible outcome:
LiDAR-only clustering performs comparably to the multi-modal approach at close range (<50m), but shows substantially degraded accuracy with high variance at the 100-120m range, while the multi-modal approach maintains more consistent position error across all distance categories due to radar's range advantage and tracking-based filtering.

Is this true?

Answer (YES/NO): NO